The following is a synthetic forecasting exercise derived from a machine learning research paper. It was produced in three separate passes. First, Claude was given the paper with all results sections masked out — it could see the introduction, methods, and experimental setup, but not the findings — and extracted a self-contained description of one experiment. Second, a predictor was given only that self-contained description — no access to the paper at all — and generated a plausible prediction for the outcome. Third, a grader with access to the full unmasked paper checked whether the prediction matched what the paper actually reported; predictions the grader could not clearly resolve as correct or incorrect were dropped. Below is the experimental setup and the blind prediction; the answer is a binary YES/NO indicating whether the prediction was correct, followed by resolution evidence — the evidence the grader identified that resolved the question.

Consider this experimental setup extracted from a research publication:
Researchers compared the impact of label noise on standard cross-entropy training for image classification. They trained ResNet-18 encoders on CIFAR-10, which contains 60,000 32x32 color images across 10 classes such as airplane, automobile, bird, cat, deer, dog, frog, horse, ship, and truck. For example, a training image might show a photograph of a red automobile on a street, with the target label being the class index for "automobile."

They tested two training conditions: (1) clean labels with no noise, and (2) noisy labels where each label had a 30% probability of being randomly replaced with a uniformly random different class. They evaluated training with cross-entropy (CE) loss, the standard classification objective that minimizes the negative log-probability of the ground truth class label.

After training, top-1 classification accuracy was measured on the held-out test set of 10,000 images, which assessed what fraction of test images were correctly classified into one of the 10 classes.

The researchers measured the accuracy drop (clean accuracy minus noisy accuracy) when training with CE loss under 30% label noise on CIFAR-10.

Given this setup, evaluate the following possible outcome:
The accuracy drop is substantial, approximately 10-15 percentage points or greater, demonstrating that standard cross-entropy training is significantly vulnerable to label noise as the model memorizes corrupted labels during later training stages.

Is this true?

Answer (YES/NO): YES